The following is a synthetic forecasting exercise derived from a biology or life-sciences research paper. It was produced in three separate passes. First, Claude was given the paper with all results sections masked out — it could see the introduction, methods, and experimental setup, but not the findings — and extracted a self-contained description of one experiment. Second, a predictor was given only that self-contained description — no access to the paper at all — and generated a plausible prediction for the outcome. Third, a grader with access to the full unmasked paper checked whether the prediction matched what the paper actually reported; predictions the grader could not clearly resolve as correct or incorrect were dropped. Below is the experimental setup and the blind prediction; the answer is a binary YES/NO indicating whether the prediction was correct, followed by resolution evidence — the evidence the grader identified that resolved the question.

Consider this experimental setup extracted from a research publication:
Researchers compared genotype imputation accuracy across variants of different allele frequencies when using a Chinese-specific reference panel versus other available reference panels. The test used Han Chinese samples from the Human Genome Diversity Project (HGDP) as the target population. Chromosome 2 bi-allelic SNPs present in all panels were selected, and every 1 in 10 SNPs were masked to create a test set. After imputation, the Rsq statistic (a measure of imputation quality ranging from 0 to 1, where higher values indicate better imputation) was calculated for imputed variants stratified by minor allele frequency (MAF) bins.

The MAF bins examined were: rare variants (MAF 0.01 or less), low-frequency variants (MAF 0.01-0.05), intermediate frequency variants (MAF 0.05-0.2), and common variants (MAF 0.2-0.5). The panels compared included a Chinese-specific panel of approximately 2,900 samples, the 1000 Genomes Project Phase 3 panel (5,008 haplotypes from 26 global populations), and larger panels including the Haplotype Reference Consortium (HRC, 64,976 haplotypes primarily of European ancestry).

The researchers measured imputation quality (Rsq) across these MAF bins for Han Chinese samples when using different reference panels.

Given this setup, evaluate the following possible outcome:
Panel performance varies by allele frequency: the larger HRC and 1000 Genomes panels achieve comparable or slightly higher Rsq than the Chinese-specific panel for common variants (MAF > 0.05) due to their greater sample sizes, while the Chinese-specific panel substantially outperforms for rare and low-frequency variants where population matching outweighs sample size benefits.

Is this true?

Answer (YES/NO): NO